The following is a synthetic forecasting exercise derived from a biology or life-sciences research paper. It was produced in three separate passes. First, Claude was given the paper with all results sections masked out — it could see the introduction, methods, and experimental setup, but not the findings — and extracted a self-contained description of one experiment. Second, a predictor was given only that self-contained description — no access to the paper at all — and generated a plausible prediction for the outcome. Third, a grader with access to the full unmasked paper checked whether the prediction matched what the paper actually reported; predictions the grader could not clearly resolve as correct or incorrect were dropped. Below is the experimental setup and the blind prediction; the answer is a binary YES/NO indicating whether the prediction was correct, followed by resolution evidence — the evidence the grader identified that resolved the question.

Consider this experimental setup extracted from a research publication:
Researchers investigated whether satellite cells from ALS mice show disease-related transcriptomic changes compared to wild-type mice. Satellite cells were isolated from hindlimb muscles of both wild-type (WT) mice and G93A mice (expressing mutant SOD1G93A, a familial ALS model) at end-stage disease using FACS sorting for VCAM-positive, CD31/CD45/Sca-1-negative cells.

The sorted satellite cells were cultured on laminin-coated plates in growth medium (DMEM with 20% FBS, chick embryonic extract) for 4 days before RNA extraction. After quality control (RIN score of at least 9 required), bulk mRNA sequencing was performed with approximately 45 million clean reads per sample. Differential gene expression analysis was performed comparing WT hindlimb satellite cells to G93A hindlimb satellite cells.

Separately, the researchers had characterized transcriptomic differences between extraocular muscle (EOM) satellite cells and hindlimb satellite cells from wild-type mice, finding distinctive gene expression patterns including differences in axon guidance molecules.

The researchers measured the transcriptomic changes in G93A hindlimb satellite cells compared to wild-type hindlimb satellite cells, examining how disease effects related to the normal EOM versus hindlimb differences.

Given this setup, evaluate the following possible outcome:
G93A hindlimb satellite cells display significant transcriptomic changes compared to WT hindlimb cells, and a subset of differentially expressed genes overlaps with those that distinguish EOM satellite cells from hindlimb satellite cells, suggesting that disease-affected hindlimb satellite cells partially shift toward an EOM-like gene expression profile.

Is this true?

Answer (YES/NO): NO